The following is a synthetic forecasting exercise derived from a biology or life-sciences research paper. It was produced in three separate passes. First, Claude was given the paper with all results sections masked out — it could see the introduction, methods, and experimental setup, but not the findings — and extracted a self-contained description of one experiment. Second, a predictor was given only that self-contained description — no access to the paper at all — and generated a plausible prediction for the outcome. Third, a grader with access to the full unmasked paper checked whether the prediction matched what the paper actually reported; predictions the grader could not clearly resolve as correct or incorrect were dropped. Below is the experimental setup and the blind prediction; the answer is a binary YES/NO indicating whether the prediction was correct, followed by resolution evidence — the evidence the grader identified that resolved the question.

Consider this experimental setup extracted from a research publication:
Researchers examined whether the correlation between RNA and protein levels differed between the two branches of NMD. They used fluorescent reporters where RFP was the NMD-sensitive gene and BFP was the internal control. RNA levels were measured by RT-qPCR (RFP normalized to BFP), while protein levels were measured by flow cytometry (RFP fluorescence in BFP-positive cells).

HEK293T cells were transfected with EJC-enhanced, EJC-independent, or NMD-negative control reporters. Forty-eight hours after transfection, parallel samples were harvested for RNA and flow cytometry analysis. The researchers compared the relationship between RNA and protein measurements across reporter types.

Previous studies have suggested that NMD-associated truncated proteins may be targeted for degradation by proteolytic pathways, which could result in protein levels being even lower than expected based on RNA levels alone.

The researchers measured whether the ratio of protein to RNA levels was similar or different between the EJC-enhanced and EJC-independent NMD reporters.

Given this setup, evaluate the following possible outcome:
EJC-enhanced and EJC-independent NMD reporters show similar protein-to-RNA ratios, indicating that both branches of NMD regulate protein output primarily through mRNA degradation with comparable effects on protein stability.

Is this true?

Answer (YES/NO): NO